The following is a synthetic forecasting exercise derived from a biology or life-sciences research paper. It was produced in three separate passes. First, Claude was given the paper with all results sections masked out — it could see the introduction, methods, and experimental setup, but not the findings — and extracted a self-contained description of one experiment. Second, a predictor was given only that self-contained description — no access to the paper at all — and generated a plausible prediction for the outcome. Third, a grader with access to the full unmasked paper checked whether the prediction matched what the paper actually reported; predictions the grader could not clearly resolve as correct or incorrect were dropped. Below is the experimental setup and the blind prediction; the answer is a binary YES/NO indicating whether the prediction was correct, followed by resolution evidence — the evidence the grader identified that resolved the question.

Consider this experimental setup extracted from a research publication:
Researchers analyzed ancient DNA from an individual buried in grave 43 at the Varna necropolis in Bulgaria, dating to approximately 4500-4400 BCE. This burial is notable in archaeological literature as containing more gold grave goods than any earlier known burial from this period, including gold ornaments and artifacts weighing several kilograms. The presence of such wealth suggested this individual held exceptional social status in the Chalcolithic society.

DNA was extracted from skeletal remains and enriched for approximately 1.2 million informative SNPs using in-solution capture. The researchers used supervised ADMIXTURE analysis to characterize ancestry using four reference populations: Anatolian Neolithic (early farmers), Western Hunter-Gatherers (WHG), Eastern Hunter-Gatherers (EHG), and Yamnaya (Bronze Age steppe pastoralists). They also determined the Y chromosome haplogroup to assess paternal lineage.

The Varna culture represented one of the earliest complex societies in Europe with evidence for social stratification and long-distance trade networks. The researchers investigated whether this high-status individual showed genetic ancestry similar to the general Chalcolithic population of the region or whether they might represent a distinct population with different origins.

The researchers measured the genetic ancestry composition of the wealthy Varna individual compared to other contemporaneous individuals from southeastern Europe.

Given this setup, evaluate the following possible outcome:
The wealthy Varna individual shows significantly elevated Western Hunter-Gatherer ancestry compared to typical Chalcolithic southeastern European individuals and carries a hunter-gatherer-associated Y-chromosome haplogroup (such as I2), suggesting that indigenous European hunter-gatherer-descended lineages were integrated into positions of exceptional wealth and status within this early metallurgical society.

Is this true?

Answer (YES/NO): NO